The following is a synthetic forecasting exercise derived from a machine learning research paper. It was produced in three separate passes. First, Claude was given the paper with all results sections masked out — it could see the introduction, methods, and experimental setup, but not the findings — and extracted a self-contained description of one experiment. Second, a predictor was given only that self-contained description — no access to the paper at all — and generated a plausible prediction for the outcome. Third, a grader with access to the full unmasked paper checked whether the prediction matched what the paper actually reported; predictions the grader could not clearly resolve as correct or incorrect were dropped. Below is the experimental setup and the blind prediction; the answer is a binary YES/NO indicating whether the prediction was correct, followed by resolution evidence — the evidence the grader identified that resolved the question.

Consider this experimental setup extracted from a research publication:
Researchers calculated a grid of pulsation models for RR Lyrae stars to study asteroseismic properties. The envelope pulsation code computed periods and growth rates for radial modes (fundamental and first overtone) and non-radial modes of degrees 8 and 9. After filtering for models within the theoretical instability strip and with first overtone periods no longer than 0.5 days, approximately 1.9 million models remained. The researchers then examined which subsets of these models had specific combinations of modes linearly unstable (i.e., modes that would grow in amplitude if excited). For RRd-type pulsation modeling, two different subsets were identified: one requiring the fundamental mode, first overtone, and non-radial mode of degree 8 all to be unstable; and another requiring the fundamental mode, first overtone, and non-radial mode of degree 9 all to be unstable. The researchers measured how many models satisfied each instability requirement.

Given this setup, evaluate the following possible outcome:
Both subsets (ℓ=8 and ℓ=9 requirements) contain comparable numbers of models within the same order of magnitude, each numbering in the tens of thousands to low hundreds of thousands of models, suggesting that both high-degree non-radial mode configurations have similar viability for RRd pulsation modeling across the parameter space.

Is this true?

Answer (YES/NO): NO